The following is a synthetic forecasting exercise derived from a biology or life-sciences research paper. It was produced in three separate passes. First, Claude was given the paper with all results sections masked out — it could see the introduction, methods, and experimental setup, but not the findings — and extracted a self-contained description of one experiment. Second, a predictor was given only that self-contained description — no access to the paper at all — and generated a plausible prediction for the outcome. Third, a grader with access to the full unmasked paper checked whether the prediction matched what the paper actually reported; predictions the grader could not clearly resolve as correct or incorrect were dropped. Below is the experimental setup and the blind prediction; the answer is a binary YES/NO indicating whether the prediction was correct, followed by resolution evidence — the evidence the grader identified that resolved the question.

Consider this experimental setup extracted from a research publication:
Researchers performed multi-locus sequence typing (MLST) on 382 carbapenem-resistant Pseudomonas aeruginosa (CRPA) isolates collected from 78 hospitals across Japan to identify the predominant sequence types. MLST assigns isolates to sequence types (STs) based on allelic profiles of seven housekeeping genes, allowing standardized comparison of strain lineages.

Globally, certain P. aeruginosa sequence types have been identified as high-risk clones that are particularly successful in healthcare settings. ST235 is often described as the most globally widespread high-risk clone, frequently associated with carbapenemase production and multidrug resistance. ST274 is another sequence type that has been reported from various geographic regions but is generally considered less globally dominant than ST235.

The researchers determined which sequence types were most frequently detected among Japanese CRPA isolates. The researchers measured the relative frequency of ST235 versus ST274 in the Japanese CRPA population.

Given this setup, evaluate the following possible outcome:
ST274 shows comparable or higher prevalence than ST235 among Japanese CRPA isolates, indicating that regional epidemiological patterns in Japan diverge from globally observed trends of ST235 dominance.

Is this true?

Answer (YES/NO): YES